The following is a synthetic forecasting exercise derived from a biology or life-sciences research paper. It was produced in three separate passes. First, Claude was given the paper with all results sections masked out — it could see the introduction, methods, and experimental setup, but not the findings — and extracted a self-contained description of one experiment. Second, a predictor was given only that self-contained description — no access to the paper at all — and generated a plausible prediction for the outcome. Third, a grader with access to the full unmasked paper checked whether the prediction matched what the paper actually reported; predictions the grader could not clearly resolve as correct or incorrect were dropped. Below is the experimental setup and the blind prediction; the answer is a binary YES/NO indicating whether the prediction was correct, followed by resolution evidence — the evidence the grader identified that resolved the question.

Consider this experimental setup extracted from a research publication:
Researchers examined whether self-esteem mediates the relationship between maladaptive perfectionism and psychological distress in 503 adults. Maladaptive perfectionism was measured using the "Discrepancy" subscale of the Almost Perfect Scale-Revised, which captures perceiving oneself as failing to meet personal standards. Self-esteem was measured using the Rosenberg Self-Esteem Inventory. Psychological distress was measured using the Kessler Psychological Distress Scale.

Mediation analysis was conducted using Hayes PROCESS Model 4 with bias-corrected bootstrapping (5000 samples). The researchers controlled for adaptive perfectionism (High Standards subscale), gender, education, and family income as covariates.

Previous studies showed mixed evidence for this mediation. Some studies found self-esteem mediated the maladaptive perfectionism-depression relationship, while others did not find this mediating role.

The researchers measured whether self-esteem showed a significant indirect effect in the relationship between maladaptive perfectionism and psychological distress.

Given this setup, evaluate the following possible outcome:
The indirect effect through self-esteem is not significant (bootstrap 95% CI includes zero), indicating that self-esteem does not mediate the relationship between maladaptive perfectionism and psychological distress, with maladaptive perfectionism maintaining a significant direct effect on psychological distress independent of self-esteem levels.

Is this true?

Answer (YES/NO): NO